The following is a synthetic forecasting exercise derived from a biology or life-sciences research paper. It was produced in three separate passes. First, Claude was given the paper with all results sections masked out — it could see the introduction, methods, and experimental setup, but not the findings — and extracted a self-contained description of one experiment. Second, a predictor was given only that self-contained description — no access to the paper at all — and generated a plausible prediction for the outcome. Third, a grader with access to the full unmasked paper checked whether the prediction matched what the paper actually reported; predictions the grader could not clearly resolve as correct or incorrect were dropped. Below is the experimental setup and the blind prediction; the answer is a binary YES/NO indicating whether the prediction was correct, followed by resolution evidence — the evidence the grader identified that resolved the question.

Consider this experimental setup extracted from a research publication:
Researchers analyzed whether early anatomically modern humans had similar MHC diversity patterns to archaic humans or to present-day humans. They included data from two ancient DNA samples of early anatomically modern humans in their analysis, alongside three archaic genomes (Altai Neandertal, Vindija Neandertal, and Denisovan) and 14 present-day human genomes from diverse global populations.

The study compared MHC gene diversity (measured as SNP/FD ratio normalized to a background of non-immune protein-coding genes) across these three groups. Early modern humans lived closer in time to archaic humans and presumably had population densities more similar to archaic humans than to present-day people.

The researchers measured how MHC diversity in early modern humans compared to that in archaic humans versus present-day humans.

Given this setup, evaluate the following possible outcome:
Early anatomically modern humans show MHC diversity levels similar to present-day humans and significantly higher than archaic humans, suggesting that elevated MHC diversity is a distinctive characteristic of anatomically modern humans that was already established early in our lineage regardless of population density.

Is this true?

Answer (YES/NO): NO